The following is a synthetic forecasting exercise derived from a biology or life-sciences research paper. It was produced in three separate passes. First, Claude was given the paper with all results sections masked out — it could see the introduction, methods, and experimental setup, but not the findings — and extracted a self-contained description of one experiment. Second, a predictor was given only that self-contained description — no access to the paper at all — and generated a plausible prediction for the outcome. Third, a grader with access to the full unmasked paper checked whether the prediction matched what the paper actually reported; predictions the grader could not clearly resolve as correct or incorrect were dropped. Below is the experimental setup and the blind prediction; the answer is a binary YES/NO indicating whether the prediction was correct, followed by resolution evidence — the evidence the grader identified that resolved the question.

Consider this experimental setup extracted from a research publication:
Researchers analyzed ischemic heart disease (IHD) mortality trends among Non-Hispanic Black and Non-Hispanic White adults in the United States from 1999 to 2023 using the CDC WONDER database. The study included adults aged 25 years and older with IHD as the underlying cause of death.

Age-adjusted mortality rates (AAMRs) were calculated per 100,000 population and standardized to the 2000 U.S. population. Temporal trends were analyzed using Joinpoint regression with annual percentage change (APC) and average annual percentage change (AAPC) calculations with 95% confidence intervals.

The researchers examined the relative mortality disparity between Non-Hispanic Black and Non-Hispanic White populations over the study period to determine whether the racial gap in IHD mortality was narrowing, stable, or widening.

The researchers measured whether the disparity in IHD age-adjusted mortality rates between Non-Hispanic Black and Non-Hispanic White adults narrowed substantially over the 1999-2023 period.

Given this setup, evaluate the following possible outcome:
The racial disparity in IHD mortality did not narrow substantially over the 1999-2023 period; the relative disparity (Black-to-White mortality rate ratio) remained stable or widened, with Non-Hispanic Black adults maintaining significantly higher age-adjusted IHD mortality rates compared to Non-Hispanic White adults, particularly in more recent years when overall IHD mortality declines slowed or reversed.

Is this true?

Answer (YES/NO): NO